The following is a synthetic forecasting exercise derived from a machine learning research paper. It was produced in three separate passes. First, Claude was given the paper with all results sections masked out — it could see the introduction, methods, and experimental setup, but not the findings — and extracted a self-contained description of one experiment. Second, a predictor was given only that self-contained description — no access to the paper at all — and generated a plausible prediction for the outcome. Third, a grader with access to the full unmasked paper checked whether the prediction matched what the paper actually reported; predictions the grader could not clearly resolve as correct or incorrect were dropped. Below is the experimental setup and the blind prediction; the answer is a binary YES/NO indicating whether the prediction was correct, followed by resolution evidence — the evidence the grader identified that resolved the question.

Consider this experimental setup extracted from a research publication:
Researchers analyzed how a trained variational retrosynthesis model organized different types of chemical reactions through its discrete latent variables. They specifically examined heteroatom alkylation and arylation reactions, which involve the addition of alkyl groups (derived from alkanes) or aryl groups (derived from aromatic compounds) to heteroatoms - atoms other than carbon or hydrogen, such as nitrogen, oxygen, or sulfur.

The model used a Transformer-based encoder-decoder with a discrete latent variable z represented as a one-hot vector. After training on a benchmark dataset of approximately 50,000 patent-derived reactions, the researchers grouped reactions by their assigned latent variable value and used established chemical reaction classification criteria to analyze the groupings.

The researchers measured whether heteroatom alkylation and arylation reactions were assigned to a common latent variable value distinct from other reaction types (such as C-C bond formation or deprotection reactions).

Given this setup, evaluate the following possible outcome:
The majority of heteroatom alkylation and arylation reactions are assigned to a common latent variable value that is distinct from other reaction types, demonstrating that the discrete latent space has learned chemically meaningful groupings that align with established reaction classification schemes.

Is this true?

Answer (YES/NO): NO